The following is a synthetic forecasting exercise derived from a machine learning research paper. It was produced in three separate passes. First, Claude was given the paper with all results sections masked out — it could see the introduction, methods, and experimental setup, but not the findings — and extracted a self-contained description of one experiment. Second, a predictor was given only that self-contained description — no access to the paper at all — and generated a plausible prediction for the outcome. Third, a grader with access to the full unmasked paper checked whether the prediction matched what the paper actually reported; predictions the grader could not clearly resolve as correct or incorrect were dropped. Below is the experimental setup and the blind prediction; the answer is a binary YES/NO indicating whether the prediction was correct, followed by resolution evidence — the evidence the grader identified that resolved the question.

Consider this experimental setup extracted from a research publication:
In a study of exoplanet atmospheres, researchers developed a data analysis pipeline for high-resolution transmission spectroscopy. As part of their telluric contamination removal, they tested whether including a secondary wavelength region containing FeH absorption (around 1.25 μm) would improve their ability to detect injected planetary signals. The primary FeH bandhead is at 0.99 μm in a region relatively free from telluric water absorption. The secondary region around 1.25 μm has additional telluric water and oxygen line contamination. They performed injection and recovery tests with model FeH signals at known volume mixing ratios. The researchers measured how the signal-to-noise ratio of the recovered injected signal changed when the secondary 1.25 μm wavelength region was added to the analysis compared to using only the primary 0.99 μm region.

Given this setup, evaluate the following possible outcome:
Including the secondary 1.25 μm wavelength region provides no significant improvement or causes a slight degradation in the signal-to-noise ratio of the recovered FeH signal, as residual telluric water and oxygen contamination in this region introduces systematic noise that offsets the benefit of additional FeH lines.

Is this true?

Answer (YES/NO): YES